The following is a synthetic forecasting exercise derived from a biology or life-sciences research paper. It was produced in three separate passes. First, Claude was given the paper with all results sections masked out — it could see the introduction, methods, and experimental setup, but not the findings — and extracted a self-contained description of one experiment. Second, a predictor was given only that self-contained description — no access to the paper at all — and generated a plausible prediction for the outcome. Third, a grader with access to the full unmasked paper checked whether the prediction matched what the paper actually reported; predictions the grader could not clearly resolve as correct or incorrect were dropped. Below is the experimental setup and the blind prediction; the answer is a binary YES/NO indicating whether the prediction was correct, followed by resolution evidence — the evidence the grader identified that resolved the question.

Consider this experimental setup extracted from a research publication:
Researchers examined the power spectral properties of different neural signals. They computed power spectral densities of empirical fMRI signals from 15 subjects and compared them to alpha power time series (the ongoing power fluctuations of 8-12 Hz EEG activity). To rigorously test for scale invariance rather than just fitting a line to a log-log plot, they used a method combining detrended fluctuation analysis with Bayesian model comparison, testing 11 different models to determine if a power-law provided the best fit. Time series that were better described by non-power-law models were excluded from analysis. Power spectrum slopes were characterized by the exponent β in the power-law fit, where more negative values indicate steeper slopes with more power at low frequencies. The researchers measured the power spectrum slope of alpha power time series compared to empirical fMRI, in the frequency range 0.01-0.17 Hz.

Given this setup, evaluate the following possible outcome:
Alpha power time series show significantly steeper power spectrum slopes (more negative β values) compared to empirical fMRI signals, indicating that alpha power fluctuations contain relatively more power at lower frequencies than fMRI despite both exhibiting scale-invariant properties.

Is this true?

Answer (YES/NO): NO